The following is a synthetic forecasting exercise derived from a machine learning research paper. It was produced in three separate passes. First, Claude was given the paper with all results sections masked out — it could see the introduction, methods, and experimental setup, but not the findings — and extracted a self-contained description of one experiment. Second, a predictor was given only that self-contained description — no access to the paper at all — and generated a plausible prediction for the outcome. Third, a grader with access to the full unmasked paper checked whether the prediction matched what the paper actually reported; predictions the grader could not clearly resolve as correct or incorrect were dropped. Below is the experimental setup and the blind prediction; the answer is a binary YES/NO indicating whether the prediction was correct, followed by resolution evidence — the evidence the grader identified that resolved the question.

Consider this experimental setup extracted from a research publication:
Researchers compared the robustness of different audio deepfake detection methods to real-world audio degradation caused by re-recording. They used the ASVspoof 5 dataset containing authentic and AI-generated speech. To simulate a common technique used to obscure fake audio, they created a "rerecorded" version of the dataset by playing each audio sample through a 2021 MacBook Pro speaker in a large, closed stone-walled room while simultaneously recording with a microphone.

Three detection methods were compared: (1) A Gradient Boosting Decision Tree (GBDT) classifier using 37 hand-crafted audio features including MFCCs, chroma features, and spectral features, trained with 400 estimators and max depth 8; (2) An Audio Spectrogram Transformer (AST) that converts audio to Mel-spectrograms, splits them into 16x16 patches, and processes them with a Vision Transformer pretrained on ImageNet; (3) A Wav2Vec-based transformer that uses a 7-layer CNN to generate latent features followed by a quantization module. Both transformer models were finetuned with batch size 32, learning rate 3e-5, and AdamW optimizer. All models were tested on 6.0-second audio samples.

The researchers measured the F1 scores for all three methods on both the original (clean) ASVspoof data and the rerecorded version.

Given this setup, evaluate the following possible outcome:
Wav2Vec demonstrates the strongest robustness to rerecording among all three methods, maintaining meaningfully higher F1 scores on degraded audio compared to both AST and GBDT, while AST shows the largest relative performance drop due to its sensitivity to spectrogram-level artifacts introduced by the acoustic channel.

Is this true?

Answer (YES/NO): NO